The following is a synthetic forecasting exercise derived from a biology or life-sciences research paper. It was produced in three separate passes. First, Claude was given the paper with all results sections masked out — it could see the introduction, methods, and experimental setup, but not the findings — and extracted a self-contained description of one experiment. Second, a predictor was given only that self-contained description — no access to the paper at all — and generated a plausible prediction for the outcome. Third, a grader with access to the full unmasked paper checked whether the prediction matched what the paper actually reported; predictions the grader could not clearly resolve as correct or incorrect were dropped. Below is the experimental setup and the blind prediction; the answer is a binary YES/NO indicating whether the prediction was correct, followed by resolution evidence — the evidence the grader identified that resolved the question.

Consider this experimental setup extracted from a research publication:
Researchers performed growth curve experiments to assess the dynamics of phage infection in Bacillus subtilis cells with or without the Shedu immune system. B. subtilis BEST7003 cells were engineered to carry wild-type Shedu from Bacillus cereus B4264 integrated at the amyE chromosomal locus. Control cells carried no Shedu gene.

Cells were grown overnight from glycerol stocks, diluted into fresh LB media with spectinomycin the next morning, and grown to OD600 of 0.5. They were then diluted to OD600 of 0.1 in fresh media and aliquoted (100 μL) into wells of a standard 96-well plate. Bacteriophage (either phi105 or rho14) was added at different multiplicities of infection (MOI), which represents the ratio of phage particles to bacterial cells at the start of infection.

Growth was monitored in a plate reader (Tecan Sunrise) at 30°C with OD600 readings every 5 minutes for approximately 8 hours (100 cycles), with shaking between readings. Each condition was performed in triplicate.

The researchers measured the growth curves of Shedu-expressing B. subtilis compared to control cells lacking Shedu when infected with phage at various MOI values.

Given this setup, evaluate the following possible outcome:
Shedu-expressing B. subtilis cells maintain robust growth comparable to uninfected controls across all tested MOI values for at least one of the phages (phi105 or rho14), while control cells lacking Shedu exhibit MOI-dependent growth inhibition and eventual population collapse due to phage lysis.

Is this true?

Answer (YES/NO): NO